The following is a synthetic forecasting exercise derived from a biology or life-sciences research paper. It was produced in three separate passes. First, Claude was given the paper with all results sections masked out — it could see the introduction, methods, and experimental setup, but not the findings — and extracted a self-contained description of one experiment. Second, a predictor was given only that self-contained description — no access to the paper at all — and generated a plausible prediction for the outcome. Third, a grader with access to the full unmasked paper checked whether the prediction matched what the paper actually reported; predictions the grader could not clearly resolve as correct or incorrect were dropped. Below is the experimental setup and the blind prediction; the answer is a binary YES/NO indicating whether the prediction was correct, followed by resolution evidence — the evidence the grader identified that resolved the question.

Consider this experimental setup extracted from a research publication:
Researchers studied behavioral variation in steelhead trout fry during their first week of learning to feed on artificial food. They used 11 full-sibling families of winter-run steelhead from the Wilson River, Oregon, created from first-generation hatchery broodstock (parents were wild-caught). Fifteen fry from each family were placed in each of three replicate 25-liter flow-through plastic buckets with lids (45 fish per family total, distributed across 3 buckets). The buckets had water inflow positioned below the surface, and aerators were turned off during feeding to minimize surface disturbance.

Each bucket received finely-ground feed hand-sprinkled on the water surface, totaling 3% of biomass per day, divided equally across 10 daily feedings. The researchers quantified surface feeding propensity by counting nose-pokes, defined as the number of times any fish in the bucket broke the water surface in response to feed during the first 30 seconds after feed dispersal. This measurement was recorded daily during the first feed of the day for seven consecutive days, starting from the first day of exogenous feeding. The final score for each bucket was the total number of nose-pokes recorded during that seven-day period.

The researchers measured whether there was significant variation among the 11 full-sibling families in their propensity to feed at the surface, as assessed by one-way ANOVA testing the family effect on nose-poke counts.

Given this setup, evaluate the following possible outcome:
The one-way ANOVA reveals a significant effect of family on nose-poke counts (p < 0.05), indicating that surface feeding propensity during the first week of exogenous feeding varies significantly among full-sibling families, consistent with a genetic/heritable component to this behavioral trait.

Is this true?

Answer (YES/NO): YES